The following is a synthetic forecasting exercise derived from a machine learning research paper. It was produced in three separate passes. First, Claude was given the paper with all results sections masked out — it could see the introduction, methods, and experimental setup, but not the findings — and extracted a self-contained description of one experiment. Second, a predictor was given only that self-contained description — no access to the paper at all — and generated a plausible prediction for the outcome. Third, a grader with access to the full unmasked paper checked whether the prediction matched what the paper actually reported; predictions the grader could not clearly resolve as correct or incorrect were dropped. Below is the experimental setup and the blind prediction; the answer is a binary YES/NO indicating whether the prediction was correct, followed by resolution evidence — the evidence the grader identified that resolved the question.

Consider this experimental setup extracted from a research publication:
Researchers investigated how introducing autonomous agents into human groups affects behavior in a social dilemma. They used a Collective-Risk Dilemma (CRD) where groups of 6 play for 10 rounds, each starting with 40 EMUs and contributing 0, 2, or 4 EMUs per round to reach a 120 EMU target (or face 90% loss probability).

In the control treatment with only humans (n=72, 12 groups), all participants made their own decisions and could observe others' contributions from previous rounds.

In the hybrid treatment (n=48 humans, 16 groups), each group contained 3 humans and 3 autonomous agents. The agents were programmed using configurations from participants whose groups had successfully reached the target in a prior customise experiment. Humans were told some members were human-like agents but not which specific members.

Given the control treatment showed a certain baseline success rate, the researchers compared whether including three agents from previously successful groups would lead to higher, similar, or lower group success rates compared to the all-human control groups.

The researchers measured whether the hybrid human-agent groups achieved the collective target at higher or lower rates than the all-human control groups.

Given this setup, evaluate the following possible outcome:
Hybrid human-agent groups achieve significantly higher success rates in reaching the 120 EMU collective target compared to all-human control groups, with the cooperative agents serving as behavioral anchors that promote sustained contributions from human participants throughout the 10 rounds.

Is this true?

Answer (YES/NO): NO